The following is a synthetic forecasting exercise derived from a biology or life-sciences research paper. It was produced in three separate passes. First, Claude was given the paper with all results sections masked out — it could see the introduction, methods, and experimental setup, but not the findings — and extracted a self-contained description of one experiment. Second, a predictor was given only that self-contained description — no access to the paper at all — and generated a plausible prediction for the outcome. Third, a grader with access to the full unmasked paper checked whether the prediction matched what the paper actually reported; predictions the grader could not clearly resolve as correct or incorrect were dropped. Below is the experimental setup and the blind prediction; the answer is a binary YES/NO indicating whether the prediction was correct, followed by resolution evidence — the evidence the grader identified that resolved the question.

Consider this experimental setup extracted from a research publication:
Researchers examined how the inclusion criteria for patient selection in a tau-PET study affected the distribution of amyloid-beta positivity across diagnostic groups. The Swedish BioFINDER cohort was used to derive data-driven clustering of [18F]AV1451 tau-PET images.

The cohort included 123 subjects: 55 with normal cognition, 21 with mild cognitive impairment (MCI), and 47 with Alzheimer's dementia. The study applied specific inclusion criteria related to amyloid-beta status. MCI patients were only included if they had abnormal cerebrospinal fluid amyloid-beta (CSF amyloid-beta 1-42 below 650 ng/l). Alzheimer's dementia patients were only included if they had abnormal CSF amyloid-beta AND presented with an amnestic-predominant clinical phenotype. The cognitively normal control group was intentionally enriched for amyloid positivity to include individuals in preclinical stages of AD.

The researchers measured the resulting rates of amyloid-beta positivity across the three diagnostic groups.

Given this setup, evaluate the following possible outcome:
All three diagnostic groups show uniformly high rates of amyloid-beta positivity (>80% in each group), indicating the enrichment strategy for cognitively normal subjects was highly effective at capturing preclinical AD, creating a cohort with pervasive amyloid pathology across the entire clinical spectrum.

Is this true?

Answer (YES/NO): NO